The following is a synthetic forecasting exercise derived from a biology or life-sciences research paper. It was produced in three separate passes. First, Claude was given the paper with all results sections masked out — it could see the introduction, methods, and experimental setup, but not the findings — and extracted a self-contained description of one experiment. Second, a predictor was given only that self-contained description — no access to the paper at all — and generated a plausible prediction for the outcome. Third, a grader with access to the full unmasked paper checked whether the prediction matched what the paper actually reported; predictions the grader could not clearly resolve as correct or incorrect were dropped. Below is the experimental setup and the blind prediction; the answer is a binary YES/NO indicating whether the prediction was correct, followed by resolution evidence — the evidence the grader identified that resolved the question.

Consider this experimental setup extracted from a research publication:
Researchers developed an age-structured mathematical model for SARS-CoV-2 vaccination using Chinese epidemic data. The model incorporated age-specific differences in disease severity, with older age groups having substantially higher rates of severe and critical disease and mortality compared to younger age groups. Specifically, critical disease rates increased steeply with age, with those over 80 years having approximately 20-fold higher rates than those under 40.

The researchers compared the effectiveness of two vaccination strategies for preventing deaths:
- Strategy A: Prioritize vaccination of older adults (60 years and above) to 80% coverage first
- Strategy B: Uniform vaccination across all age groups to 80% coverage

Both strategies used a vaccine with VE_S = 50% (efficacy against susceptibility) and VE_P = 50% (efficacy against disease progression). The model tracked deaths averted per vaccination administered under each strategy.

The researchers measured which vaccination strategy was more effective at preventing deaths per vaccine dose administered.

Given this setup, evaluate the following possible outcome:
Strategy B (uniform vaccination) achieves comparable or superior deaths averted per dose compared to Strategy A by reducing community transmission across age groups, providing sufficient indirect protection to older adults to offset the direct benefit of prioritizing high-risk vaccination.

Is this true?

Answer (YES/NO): NO